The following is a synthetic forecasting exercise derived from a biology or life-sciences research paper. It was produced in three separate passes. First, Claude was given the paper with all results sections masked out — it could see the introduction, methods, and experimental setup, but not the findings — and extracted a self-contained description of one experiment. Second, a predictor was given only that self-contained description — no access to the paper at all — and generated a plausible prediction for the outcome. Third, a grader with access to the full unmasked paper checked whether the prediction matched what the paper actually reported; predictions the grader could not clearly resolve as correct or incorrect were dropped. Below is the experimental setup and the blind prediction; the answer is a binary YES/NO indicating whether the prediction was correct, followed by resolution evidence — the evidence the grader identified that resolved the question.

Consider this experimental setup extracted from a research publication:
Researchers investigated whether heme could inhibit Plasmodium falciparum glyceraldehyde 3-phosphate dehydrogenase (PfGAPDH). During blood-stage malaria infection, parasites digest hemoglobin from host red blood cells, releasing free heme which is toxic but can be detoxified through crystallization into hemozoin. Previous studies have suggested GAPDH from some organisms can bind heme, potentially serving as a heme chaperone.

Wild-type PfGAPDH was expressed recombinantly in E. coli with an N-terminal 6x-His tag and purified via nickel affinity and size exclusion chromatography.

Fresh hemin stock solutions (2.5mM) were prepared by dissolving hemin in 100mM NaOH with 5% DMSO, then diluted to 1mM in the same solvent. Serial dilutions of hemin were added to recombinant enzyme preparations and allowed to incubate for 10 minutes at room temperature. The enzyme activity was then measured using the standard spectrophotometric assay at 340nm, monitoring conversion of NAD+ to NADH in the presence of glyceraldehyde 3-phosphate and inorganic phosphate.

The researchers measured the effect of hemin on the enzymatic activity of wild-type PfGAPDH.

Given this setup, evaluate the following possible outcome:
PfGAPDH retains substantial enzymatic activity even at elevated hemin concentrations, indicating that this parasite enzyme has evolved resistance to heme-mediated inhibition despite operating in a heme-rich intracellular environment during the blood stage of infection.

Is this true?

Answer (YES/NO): NO